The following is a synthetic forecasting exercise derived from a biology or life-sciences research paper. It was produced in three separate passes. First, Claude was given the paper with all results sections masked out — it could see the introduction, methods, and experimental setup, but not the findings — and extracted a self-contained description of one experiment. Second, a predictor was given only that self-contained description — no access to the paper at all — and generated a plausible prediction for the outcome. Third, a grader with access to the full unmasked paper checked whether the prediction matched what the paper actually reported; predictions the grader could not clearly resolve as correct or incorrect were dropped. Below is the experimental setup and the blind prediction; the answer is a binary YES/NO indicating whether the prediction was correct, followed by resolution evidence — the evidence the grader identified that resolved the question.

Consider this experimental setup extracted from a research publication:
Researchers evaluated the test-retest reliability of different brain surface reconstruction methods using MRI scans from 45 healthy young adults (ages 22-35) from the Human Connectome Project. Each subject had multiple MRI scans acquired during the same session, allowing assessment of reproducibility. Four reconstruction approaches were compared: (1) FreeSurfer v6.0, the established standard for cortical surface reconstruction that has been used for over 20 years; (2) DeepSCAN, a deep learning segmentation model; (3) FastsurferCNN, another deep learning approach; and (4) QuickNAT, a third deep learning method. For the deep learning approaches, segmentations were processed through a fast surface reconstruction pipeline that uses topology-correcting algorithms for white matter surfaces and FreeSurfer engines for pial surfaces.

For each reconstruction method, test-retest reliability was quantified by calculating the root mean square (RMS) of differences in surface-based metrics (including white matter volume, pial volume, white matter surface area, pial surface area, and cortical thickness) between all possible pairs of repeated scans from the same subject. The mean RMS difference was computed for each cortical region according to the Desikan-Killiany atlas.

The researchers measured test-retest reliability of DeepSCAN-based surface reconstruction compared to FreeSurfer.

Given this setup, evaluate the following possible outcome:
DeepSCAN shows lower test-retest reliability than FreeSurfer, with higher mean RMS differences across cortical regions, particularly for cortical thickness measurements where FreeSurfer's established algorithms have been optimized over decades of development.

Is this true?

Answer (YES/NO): NO